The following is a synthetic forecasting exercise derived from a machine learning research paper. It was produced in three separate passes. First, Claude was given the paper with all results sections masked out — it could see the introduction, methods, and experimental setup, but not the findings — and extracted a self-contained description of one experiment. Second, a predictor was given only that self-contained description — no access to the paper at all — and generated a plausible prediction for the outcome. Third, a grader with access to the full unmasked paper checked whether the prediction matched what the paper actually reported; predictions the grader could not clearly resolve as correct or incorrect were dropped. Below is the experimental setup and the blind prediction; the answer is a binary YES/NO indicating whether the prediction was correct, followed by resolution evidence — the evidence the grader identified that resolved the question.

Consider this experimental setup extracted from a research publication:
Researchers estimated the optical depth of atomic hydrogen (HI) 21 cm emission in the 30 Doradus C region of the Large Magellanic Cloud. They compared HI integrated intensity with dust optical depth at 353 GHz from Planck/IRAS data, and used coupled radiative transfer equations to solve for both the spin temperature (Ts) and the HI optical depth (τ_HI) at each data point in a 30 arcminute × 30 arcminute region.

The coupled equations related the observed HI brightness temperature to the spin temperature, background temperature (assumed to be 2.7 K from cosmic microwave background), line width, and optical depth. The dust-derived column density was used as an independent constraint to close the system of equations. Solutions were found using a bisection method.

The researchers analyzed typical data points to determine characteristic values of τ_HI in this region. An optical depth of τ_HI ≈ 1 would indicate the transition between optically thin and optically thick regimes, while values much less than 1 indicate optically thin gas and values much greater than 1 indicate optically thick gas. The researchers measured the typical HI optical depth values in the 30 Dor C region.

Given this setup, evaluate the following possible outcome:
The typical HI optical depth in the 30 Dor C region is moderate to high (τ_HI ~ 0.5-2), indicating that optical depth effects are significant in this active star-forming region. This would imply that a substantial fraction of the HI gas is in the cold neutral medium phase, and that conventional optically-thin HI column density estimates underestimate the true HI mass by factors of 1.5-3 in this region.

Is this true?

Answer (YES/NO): YES